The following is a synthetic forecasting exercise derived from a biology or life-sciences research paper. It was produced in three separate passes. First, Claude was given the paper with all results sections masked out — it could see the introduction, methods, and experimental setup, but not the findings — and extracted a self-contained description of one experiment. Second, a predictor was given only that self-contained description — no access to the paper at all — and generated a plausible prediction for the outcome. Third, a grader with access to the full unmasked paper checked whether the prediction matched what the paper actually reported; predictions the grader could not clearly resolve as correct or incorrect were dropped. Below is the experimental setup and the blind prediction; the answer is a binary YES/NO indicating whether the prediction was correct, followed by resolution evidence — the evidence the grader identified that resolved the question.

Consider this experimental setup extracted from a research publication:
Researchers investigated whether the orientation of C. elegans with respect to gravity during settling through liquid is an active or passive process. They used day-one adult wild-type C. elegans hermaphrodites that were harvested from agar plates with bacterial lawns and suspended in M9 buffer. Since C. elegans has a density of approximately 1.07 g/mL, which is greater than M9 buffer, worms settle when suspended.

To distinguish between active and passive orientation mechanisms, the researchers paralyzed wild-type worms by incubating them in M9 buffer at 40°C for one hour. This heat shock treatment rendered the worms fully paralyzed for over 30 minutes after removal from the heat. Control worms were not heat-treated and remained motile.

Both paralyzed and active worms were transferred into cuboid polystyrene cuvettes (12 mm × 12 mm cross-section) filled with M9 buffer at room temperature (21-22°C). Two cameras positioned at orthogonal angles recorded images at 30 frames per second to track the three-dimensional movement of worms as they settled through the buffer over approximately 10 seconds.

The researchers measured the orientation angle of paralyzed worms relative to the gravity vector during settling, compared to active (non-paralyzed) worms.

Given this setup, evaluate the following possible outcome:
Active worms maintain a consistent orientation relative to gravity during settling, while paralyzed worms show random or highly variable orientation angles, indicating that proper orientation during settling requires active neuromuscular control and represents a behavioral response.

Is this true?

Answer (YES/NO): YES